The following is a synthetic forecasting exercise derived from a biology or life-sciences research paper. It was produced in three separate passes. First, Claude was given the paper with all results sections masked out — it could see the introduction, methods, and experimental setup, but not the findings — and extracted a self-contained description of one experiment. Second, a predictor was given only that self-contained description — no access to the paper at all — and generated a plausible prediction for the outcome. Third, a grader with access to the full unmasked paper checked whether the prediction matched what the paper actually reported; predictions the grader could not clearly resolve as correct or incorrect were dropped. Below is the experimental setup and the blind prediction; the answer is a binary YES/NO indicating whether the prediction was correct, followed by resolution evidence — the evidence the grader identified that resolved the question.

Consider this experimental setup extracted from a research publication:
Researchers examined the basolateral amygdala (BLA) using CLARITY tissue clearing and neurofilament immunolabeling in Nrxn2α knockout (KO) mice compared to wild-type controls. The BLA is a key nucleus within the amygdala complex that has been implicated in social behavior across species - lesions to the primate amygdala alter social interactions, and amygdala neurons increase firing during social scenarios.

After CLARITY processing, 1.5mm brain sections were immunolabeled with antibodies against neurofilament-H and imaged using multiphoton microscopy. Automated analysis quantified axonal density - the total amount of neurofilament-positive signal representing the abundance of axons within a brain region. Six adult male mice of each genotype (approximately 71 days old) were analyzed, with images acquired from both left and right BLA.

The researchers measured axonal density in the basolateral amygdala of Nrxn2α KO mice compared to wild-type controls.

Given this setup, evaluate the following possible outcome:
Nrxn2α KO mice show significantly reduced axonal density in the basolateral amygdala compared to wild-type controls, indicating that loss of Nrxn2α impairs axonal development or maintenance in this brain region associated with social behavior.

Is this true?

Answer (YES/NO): NO